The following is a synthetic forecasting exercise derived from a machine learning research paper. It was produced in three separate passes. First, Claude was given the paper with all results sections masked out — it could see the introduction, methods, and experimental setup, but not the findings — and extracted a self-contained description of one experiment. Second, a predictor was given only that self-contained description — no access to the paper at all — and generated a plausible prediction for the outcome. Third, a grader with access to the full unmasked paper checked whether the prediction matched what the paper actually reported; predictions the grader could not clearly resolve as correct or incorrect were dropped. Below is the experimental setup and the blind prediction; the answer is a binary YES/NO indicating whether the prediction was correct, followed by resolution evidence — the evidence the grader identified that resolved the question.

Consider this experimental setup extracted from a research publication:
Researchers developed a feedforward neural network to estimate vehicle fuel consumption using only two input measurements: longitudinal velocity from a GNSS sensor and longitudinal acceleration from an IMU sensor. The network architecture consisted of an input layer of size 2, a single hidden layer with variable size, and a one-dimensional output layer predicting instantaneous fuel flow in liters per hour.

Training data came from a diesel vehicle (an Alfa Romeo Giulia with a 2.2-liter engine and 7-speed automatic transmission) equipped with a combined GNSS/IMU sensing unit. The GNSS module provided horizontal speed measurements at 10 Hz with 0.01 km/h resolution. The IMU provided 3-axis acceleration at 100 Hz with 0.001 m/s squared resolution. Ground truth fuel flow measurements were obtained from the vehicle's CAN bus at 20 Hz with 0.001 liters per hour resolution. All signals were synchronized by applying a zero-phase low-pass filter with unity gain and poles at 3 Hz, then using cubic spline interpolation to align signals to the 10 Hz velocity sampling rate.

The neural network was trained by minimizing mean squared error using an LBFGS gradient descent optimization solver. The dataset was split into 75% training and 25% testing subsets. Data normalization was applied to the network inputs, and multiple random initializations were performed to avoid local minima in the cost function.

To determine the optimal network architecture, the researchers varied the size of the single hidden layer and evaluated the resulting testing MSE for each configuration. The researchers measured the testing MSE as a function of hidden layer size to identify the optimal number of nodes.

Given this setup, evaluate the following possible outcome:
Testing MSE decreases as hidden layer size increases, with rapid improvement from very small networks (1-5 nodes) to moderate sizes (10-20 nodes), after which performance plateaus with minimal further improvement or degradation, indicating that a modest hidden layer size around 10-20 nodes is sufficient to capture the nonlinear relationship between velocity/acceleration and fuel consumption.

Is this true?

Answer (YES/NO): NO